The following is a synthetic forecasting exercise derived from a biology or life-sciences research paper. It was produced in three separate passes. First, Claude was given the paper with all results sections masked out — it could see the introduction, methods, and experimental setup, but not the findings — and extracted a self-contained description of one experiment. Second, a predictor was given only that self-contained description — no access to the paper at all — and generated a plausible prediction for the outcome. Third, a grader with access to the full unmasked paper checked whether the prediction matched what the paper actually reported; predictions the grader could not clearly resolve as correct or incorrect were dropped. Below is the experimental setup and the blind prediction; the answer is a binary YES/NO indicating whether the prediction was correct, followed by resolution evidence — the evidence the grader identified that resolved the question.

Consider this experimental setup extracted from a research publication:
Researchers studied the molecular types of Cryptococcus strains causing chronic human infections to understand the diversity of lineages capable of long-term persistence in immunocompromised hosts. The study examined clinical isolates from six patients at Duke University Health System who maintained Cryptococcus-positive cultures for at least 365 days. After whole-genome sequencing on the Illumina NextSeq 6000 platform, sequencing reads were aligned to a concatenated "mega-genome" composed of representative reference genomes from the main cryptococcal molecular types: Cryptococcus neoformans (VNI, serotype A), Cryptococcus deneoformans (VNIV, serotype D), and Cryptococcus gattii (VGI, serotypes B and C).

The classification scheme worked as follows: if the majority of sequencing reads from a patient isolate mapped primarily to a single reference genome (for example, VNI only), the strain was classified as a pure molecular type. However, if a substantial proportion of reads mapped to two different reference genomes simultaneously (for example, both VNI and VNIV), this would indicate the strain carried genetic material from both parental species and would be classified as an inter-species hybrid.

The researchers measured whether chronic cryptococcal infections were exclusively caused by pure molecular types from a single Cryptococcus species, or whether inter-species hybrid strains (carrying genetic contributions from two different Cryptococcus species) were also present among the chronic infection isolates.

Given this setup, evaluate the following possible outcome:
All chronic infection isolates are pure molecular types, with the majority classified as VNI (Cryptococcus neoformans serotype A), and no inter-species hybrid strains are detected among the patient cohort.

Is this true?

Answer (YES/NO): NO